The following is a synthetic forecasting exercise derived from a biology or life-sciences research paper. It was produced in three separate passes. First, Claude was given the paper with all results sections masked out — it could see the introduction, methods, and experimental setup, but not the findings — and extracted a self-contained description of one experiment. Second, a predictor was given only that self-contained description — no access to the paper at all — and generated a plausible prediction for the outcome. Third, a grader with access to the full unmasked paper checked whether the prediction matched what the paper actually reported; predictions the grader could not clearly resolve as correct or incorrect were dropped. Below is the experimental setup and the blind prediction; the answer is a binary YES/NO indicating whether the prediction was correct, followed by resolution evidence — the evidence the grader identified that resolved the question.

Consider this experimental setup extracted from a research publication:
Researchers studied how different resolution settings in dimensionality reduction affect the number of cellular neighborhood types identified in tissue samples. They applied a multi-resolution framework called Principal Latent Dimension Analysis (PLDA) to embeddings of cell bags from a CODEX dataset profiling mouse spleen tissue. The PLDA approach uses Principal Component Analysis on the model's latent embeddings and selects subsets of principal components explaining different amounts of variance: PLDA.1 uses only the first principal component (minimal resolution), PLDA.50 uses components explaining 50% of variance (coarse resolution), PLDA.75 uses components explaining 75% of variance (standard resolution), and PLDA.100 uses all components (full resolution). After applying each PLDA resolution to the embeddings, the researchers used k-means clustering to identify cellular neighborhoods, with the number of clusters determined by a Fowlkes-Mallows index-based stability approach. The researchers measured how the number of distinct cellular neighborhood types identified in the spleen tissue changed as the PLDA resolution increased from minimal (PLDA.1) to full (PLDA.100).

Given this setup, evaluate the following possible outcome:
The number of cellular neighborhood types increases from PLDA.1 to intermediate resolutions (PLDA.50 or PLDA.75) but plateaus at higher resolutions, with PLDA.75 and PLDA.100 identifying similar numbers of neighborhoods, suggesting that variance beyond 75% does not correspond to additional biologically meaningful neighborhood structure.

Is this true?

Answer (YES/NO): NO